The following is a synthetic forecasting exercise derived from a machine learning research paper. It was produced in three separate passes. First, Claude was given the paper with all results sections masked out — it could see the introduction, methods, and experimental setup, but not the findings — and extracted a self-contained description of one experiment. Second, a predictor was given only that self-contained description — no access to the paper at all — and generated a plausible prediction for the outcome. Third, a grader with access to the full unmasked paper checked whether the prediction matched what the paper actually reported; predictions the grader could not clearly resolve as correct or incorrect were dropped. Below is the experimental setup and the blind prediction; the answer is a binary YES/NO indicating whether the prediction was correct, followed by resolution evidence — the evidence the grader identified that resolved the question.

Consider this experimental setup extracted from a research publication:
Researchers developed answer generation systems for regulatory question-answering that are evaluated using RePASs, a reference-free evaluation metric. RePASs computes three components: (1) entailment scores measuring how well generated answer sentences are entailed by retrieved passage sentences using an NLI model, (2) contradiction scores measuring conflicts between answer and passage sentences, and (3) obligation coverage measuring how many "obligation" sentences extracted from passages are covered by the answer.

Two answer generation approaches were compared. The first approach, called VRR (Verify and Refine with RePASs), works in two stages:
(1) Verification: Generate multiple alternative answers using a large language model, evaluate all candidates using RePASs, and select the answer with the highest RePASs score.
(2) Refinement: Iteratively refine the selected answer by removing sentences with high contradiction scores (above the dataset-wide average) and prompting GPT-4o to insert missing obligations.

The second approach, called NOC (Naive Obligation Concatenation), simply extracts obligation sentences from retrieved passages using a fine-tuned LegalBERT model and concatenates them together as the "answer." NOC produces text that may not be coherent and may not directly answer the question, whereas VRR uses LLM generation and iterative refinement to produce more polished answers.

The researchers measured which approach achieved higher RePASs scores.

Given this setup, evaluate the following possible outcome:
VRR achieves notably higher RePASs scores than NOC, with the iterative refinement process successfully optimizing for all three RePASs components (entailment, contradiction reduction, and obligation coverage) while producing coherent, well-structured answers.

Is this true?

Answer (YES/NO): NO